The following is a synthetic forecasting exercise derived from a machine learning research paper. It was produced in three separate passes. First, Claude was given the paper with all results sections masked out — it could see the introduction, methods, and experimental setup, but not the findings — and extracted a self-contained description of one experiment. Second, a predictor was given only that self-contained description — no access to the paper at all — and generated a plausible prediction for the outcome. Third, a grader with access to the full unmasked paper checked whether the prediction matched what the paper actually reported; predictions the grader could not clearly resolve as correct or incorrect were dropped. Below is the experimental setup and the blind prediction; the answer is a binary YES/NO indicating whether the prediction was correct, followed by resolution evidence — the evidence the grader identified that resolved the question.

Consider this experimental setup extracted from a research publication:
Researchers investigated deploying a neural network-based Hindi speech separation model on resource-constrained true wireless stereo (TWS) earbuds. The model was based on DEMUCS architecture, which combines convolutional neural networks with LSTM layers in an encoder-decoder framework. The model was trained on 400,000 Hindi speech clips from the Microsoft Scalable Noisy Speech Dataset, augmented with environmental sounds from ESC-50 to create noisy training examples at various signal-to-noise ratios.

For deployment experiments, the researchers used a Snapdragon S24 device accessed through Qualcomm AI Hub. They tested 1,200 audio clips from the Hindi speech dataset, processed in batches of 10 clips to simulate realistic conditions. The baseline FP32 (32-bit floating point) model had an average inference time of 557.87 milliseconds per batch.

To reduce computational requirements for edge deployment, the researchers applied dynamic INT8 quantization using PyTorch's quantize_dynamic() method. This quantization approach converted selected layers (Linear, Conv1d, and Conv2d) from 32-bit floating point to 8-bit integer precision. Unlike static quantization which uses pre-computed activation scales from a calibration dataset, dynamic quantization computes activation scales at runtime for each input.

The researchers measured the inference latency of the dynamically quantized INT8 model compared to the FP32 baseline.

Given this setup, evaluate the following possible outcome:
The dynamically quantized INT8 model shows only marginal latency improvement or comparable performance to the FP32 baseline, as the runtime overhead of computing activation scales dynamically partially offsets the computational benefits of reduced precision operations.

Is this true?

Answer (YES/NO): YES